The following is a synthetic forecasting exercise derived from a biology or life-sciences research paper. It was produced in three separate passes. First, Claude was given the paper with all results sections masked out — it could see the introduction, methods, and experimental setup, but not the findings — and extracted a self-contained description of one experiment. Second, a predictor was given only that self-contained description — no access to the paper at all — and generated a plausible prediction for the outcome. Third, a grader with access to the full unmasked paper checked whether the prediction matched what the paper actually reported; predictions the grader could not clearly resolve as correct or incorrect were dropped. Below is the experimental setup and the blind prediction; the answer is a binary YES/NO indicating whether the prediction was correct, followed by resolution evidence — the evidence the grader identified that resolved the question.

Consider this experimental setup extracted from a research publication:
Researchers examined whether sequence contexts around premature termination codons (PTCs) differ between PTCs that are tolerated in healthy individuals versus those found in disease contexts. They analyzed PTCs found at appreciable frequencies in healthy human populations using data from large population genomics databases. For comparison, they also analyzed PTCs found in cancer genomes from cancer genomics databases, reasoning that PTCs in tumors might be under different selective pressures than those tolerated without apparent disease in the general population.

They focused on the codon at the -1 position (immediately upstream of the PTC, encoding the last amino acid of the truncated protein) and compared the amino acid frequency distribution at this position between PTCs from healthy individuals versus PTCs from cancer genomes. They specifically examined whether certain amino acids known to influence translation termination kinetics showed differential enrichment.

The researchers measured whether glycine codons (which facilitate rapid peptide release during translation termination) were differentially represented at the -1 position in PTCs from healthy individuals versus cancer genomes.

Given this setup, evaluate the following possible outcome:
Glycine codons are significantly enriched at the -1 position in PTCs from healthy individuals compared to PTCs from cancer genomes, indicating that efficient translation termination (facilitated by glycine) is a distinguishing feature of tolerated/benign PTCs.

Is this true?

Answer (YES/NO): NO